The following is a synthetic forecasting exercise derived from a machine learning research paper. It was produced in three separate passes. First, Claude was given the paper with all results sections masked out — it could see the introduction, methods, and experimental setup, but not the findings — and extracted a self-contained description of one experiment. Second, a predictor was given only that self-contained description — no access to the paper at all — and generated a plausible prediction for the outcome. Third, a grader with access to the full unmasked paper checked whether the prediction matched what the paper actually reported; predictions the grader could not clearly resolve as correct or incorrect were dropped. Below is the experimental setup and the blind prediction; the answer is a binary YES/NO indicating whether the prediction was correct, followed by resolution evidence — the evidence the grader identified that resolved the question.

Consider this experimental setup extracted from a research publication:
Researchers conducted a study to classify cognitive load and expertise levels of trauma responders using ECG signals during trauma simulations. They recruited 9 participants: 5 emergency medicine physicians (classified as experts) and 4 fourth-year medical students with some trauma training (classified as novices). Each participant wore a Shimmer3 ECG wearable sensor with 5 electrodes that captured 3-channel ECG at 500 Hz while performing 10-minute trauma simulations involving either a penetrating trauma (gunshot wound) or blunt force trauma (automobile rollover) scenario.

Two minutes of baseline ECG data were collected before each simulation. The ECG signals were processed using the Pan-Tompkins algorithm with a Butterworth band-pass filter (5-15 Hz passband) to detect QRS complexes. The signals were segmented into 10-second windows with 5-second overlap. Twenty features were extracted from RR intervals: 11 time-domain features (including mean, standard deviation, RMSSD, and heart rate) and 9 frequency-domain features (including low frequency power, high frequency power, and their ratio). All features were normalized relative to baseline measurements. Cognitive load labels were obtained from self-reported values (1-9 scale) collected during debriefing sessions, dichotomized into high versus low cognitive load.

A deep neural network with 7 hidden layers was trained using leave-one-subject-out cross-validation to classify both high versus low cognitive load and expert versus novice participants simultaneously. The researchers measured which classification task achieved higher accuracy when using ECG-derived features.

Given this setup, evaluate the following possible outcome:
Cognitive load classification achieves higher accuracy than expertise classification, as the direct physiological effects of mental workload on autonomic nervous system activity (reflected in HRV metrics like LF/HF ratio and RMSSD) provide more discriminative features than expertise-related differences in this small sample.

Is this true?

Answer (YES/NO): NO